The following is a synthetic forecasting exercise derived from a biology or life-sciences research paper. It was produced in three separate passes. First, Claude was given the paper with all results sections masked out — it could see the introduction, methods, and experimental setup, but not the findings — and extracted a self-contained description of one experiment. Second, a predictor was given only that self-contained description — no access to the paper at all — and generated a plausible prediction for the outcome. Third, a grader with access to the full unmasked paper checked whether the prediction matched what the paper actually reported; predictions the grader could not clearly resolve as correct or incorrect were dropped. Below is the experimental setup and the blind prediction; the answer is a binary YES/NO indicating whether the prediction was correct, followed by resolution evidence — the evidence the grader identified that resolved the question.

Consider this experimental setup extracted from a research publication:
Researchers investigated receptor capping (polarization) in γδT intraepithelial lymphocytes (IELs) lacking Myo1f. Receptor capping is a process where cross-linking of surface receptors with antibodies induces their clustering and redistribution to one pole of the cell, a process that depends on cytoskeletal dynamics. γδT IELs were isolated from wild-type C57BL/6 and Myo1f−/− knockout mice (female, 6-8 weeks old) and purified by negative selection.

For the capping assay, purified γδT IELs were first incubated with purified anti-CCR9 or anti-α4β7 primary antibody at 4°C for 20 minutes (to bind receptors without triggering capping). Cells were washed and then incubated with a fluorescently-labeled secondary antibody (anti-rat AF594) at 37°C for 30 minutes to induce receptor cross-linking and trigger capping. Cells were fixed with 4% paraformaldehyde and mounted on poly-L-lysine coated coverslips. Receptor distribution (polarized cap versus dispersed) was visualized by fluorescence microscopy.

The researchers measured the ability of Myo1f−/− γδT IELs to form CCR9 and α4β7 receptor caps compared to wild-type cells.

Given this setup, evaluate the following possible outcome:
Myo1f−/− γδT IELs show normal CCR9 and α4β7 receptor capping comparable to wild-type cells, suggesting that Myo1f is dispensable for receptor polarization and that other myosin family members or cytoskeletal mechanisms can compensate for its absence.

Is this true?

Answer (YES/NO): NO